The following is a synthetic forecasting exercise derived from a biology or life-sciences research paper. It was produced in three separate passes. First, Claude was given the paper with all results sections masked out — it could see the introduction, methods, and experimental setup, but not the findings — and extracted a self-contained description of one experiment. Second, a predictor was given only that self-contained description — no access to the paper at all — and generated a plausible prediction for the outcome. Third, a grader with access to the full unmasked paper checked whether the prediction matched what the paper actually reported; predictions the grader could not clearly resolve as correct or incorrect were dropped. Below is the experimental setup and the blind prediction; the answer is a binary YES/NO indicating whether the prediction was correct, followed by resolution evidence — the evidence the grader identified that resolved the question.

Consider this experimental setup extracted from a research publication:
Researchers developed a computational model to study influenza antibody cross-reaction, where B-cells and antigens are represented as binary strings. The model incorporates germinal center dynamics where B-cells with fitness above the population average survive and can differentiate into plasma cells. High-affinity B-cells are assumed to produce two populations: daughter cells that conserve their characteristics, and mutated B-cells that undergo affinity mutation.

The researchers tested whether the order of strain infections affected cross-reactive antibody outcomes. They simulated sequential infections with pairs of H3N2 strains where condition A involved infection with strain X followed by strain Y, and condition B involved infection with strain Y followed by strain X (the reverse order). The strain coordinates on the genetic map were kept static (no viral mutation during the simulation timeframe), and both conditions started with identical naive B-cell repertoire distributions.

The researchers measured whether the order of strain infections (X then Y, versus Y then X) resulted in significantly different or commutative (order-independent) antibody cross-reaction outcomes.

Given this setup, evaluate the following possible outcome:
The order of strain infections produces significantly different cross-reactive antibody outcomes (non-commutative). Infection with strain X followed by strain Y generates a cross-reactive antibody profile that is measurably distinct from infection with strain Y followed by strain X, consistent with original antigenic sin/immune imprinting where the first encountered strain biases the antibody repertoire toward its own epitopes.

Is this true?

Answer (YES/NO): NO